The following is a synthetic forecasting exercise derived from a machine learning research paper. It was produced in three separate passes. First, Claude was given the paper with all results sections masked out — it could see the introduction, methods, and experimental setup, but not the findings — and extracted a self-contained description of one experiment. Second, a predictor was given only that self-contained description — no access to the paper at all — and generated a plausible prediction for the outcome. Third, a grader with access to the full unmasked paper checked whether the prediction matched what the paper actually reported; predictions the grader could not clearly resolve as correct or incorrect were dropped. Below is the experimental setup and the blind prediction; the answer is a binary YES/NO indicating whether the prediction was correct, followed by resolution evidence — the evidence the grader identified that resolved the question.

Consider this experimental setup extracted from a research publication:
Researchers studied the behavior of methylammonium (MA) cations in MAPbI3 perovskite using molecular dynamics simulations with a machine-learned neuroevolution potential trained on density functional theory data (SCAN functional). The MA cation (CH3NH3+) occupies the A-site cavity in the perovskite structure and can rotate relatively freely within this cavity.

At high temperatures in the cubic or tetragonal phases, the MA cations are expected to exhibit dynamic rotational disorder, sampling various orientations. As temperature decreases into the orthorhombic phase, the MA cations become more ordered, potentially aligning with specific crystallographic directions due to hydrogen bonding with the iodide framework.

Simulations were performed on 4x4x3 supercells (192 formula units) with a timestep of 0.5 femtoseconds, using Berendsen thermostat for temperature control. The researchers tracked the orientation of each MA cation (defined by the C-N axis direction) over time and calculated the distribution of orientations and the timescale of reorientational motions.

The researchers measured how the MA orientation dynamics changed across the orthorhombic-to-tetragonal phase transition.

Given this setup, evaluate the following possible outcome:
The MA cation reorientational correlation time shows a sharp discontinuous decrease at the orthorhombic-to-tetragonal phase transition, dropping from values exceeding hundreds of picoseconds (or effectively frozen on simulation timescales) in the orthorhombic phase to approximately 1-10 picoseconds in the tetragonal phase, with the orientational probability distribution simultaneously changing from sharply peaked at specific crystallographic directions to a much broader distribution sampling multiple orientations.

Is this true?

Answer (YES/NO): NO